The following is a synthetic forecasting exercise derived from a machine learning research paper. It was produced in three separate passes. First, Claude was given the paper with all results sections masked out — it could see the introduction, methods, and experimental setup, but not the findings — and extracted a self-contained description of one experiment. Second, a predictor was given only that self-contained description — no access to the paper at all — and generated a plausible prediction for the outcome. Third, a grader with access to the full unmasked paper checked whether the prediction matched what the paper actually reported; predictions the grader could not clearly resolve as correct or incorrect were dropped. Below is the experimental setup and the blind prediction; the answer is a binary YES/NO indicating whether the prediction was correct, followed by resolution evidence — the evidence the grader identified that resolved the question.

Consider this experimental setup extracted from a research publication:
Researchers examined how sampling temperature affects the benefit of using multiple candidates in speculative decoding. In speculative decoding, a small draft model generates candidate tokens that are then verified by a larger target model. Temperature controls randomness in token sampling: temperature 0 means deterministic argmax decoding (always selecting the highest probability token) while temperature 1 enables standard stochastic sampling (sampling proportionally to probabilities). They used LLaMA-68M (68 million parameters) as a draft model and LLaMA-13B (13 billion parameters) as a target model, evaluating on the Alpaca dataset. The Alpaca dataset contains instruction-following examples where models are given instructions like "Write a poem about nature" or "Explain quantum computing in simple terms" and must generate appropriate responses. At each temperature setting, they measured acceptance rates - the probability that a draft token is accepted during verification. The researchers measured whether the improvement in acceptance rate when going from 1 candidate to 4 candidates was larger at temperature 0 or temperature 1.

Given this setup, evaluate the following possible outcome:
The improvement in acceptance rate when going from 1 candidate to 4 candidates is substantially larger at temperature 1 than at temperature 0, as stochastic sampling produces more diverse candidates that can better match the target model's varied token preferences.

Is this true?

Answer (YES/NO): YES